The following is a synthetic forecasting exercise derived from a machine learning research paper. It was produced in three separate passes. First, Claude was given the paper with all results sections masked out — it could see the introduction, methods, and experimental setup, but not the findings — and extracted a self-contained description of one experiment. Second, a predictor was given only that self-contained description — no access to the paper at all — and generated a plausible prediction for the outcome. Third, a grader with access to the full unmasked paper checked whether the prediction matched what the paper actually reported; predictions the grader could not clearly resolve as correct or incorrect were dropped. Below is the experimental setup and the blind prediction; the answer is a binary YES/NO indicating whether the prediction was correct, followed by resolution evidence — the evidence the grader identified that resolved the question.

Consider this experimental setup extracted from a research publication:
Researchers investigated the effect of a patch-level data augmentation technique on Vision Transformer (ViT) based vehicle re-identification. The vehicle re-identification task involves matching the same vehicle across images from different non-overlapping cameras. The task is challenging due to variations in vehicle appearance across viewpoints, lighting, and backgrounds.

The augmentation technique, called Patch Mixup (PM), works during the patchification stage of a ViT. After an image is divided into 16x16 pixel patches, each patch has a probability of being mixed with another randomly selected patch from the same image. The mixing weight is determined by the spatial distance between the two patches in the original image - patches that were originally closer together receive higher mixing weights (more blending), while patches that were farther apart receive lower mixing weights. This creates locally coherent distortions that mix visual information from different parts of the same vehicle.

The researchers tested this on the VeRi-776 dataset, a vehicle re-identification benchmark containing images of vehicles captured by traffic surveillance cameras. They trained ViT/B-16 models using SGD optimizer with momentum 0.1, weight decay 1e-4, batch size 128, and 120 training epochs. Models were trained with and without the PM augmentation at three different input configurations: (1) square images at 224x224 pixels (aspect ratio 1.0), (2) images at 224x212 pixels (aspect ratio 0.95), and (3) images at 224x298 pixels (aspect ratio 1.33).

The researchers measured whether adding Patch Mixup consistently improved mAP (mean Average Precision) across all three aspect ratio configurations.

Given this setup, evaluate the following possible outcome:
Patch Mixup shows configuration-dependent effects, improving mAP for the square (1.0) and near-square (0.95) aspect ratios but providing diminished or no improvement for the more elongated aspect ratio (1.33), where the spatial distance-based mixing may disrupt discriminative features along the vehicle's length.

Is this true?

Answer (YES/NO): NO